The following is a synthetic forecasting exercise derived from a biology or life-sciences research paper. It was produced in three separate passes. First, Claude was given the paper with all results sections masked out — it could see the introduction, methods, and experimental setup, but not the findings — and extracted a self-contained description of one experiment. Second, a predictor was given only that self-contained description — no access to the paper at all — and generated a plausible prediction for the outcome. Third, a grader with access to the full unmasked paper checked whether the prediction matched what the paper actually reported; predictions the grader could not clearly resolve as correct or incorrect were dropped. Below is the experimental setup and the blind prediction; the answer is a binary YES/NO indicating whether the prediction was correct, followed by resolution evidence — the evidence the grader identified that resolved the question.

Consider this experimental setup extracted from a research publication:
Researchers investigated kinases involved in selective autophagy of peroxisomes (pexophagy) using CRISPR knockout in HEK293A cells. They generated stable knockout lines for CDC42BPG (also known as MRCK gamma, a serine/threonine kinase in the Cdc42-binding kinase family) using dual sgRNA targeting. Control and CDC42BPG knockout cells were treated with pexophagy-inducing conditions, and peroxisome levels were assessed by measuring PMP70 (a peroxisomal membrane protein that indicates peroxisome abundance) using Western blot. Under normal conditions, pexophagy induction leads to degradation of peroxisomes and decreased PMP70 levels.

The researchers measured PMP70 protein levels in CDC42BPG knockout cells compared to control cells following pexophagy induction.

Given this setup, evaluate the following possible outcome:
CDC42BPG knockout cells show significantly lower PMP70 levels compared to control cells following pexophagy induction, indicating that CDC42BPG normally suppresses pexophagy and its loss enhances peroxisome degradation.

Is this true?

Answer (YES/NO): YES